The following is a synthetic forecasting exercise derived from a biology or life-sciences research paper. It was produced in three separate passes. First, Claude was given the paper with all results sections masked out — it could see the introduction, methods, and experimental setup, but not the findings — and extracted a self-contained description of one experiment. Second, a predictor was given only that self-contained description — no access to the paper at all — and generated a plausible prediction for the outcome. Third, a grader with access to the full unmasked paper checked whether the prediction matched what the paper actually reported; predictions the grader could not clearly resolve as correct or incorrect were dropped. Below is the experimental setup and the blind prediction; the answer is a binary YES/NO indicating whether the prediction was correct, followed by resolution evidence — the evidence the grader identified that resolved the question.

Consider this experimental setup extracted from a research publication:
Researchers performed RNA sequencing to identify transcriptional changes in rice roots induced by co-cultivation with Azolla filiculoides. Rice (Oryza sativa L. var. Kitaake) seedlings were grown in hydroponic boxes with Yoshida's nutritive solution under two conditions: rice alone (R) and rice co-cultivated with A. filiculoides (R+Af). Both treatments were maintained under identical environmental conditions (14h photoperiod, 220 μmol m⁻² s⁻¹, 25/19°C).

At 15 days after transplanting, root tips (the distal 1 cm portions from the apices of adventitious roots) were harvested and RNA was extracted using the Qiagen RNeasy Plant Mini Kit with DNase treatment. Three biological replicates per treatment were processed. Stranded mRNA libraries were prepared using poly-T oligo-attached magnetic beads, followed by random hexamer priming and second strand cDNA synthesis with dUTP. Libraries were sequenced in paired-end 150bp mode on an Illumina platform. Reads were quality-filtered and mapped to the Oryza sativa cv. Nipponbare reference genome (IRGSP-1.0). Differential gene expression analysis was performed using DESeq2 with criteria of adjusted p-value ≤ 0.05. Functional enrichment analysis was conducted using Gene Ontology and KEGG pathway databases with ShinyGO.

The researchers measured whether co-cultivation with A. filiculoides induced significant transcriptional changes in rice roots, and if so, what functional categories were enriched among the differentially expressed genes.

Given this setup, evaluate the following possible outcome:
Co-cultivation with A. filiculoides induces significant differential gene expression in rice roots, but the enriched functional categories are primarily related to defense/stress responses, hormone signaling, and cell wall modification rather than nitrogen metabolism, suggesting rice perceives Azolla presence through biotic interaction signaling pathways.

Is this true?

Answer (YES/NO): NO